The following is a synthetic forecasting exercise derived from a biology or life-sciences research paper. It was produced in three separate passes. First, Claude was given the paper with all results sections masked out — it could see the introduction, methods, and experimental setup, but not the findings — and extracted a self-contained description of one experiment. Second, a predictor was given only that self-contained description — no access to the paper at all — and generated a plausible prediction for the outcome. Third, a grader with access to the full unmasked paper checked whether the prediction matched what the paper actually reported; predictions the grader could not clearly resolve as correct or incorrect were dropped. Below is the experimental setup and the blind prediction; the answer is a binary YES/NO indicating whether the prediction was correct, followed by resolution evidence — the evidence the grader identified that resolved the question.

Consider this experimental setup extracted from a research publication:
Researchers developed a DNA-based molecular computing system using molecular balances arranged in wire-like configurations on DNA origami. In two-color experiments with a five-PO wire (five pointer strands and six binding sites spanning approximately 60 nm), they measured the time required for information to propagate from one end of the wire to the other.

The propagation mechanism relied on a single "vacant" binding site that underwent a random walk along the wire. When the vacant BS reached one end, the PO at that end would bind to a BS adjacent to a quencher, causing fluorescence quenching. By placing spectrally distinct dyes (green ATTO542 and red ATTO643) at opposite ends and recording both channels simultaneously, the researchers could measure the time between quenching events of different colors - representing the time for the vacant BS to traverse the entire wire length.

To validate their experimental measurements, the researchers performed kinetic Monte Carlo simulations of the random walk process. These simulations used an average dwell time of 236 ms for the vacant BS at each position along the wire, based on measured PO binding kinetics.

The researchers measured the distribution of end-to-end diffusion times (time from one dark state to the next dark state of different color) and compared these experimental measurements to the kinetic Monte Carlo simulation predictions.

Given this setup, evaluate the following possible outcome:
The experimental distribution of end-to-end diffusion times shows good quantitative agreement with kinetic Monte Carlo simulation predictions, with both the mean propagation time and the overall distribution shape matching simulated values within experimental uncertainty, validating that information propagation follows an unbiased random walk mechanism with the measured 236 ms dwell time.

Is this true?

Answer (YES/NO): YES